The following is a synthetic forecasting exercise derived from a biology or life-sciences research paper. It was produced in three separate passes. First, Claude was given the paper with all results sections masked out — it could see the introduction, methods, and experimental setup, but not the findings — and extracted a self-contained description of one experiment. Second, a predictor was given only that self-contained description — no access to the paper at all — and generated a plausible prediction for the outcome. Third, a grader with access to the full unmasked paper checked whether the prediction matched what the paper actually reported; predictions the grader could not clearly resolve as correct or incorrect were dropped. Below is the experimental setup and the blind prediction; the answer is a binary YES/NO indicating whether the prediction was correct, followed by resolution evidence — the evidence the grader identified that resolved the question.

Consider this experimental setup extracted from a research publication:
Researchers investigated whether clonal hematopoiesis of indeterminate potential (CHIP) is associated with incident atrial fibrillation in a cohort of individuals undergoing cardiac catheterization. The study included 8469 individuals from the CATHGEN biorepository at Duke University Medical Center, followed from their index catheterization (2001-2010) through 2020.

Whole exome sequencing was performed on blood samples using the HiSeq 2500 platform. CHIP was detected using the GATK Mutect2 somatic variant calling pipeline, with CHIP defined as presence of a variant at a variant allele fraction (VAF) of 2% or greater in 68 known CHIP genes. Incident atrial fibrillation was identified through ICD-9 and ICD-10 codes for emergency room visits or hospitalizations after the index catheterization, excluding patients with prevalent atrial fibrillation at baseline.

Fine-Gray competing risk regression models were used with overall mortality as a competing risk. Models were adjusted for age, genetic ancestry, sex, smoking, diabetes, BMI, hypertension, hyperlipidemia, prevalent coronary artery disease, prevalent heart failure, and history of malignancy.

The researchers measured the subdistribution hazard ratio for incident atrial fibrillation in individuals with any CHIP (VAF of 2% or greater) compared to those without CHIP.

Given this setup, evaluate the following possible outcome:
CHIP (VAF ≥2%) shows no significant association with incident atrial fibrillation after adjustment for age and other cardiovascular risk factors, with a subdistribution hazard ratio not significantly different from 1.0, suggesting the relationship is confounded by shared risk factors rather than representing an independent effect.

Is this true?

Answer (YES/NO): YES